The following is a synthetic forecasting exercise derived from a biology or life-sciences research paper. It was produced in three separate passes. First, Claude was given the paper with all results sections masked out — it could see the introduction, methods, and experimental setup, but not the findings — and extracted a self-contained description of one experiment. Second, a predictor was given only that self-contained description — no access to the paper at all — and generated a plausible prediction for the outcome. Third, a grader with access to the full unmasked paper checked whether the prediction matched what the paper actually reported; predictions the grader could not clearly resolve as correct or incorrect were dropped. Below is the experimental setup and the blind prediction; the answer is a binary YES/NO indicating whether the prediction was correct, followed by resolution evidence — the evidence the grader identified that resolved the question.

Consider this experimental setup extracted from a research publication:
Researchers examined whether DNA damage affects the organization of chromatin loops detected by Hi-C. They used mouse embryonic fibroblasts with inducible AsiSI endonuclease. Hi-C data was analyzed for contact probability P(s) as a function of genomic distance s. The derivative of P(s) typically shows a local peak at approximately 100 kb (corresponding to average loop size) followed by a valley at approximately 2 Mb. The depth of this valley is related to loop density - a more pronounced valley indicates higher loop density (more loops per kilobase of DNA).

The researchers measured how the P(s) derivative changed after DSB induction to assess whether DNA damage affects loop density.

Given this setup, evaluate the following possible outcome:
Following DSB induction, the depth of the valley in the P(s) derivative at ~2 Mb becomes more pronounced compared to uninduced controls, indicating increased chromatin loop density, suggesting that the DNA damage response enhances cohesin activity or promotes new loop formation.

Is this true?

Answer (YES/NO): YES